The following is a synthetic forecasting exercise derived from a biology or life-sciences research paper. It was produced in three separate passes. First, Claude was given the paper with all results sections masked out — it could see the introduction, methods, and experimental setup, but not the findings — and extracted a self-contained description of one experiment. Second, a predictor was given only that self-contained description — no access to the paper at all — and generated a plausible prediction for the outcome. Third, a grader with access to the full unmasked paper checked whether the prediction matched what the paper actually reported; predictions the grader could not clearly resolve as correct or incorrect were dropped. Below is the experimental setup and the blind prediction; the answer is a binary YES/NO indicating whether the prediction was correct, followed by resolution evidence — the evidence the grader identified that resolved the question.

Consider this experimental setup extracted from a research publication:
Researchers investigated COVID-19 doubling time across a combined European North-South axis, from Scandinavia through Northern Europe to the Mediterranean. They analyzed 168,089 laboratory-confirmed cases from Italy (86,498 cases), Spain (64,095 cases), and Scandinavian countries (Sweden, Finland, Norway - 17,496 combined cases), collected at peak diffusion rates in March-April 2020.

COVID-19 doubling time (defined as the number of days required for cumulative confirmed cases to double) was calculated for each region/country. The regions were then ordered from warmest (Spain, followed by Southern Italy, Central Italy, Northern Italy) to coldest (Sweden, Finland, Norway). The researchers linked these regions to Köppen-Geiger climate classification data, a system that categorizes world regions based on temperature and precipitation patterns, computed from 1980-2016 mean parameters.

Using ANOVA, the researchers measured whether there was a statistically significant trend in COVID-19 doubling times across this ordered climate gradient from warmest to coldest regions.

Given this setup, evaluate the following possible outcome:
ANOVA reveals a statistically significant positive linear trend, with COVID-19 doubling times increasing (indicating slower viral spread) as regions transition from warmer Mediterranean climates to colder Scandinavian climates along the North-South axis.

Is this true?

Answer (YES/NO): YES